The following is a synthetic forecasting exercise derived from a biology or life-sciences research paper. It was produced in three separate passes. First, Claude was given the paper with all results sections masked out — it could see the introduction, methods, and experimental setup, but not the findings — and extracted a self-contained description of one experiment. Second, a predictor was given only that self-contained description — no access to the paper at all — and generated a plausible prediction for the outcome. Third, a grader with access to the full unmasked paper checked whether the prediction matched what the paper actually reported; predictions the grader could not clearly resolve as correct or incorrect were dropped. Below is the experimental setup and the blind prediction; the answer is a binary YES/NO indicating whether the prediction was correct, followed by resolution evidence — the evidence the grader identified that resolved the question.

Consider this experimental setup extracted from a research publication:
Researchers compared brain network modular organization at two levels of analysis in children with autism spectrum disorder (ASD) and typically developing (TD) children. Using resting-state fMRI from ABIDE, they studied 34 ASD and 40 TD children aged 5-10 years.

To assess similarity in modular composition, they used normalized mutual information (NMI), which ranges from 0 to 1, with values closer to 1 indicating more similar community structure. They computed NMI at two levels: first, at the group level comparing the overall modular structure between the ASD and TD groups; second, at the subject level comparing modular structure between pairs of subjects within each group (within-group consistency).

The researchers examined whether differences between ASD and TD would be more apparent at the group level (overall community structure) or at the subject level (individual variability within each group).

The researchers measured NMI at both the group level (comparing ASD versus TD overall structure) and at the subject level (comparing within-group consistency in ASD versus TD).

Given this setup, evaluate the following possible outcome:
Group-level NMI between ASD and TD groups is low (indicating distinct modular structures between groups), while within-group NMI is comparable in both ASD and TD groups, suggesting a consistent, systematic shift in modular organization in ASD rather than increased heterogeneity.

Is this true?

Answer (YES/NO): NO